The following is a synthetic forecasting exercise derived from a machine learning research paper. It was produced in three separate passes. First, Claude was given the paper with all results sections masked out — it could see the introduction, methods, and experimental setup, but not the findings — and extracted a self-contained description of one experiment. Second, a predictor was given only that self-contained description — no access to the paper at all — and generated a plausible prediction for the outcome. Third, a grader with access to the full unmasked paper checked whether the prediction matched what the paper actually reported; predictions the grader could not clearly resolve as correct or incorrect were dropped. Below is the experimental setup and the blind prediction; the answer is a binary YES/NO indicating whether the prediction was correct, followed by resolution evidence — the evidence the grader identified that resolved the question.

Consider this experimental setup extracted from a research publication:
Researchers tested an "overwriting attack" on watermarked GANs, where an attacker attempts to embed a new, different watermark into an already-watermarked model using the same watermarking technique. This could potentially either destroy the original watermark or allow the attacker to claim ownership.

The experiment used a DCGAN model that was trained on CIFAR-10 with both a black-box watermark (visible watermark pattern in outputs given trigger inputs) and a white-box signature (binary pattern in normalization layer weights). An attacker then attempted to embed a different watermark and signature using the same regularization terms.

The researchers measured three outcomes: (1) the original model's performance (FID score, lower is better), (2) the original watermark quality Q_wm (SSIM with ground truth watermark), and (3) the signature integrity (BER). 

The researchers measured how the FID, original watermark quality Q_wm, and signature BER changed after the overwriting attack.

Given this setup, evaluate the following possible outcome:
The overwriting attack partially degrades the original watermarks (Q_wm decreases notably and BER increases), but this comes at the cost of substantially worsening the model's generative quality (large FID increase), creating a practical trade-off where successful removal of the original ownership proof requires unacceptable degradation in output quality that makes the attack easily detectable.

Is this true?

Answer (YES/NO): NO